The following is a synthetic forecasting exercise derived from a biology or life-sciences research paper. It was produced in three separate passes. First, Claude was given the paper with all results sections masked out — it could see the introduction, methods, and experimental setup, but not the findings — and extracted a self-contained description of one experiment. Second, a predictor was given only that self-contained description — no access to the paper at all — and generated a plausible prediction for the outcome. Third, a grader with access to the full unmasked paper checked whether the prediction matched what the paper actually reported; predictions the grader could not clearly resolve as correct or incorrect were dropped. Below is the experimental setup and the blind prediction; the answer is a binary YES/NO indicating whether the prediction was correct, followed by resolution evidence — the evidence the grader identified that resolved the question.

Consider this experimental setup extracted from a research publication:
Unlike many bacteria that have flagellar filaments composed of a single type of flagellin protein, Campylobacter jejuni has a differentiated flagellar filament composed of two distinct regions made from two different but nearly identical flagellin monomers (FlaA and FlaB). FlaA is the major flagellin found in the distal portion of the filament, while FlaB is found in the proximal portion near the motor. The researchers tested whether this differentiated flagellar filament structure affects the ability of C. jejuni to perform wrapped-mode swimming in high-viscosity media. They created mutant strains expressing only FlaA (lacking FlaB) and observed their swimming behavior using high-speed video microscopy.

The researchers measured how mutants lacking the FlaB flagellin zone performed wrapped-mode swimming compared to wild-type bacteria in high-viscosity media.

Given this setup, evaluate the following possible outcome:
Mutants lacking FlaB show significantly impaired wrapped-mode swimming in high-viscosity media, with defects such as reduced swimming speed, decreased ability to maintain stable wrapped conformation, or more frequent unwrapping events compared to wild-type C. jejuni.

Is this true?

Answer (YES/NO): NO